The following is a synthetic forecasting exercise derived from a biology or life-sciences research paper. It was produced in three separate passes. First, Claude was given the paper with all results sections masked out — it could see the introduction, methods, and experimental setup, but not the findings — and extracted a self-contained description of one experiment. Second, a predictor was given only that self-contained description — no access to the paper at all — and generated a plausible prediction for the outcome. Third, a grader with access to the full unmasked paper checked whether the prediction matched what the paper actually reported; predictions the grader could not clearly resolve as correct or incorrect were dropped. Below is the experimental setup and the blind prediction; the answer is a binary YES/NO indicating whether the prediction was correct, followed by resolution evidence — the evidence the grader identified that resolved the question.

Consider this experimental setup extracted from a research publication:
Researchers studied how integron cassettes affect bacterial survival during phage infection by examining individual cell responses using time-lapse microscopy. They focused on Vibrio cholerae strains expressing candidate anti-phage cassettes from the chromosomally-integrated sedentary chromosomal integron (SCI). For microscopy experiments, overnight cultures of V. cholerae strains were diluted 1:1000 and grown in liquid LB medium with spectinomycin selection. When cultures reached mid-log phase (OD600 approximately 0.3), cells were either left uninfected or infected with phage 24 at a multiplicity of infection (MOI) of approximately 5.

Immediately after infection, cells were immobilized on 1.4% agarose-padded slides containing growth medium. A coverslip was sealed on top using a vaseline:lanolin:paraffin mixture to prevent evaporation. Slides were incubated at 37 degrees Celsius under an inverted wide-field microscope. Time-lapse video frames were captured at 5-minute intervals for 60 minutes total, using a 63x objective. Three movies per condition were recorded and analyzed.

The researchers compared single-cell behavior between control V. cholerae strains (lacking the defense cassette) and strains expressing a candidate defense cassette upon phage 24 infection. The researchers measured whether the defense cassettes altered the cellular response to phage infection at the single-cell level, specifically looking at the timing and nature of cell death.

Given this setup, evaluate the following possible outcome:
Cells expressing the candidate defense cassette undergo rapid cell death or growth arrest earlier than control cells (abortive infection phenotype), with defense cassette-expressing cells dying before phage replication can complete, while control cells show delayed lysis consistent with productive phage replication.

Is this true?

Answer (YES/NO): YES